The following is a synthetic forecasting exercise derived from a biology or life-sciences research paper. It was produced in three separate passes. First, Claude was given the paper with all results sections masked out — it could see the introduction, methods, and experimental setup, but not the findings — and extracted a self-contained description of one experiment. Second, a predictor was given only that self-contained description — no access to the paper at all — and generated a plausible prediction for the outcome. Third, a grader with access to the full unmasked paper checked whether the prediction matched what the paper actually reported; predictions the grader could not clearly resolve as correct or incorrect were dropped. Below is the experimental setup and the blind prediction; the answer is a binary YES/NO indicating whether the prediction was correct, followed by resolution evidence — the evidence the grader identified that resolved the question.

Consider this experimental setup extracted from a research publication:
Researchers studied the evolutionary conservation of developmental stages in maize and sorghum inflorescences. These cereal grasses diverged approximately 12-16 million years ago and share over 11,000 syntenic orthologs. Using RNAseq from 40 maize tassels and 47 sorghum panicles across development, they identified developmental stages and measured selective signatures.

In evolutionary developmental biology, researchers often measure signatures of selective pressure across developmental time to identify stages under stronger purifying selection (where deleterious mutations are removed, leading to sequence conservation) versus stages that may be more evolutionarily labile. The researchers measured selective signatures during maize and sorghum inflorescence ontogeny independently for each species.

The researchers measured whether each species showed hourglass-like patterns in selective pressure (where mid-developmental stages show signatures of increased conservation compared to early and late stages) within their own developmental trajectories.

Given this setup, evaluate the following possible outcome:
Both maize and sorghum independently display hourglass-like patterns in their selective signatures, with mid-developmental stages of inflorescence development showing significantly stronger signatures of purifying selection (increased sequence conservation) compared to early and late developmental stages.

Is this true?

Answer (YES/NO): YES